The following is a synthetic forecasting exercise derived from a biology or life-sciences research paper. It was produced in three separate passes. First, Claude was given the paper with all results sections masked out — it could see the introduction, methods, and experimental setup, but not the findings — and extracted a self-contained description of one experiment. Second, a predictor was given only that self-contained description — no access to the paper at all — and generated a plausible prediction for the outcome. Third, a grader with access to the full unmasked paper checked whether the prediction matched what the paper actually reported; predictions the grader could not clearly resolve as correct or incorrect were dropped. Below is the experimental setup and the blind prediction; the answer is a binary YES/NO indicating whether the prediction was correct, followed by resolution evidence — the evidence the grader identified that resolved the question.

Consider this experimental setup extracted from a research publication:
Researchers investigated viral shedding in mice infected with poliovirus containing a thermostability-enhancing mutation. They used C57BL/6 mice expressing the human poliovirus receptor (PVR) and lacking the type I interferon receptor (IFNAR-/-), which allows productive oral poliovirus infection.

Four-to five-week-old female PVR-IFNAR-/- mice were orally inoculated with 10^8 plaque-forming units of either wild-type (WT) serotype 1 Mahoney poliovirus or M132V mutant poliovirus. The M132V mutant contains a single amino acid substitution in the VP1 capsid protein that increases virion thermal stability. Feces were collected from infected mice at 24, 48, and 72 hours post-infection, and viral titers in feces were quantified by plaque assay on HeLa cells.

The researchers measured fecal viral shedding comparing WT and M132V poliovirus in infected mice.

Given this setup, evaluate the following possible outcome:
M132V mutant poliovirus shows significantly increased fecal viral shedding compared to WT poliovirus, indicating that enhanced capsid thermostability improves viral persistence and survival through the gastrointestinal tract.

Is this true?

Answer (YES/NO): NO